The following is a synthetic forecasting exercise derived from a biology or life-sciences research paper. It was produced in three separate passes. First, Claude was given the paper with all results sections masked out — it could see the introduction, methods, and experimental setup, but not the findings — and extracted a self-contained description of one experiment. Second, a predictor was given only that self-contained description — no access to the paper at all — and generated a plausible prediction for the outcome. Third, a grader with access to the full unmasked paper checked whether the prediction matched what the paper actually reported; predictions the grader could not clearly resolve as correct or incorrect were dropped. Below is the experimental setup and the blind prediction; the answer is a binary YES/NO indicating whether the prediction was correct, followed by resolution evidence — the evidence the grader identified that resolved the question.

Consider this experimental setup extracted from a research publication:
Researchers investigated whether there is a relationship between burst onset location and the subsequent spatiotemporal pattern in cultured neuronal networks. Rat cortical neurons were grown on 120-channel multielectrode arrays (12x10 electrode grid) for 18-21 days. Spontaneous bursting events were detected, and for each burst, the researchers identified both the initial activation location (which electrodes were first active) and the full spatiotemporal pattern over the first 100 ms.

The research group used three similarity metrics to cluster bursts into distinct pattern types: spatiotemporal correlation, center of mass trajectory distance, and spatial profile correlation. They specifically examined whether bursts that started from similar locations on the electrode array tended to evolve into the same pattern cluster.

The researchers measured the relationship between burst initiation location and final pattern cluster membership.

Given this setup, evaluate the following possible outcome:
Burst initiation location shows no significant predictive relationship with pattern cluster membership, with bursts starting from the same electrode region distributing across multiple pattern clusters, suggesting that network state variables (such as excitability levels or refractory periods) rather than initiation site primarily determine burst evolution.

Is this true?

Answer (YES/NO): NO